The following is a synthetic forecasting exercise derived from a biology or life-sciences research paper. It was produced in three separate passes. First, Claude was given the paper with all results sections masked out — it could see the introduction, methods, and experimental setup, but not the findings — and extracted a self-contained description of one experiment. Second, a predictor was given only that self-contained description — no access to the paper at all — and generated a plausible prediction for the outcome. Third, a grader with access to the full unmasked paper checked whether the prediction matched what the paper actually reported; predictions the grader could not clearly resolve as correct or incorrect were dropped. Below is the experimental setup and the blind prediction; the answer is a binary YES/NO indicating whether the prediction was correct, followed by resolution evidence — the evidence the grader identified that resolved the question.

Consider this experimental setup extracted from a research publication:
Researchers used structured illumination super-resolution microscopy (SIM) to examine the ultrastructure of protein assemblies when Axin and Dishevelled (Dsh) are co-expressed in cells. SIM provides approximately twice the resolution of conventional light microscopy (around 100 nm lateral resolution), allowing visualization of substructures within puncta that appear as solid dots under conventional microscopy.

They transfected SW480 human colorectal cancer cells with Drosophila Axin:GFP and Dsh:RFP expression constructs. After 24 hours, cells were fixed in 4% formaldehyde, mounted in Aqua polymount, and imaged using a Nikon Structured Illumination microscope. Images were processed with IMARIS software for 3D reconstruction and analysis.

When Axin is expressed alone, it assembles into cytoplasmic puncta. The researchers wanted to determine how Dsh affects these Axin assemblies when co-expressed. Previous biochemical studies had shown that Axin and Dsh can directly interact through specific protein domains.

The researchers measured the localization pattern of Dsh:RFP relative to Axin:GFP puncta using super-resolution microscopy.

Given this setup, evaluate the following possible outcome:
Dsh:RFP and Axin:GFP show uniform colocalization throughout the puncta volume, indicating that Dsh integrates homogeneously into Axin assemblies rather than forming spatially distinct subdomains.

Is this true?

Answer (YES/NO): NO